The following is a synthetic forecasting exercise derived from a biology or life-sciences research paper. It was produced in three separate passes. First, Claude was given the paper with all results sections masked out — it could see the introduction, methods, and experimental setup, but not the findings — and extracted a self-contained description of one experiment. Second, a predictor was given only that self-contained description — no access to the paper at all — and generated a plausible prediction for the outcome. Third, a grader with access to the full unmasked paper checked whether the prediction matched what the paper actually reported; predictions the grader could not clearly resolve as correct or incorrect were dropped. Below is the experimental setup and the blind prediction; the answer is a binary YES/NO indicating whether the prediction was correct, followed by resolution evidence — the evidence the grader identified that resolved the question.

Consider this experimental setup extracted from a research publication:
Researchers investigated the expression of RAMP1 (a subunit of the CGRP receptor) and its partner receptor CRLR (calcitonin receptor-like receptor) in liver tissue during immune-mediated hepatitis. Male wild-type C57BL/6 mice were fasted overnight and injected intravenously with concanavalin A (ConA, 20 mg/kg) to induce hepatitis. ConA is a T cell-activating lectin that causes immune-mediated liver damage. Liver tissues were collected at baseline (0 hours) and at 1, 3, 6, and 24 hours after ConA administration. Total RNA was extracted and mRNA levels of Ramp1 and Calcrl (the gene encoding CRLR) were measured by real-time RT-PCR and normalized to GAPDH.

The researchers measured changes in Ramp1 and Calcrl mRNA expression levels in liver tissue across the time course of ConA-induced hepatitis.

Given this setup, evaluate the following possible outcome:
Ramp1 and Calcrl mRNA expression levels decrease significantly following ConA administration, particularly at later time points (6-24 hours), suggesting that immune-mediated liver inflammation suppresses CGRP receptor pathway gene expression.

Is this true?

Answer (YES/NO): NO